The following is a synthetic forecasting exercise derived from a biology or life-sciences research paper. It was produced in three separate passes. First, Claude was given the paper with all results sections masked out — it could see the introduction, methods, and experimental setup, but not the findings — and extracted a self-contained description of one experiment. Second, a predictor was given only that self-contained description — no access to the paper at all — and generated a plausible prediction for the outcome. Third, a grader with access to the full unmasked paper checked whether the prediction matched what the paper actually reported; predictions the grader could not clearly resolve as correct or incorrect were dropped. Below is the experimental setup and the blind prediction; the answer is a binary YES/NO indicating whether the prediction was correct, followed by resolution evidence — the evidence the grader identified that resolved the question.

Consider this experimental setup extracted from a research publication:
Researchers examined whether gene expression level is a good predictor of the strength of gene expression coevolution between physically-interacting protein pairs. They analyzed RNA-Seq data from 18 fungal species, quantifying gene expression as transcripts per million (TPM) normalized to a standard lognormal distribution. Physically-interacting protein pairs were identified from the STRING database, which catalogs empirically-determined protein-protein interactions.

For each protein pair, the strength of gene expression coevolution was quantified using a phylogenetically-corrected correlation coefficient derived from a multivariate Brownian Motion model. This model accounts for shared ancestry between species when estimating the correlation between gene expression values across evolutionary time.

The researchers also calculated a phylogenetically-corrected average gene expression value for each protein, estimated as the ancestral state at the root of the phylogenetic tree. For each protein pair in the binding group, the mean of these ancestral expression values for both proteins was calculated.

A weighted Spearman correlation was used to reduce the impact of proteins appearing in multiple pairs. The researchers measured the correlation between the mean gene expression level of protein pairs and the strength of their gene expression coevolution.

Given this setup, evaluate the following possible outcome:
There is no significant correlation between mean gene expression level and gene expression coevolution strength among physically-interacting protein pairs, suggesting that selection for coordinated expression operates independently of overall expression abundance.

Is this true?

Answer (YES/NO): NO